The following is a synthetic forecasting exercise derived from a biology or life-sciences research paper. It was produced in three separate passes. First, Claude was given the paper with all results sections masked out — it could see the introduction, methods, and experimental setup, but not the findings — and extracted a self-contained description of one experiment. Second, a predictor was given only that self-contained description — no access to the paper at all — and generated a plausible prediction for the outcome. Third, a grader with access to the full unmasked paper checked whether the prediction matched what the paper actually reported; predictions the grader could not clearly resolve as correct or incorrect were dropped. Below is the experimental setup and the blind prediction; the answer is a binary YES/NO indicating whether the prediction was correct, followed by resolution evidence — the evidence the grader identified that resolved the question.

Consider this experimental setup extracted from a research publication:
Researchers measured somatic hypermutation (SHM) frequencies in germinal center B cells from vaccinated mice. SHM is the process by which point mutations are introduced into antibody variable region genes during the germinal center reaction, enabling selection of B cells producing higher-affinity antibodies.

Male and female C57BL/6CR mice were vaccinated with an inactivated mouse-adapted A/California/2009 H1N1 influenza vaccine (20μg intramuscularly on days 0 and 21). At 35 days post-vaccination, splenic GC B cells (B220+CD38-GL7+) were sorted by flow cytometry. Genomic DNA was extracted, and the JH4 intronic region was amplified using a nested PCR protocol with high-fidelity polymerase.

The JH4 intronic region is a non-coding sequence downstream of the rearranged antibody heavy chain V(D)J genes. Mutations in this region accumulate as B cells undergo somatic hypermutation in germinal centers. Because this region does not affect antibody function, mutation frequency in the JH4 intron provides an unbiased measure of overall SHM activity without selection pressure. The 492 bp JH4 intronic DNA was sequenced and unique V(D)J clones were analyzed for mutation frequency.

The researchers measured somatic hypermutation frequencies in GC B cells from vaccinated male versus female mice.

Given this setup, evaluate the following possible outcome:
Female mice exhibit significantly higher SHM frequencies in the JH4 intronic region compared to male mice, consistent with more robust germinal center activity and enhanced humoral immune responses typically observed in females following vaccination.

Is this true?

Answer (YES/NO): YES